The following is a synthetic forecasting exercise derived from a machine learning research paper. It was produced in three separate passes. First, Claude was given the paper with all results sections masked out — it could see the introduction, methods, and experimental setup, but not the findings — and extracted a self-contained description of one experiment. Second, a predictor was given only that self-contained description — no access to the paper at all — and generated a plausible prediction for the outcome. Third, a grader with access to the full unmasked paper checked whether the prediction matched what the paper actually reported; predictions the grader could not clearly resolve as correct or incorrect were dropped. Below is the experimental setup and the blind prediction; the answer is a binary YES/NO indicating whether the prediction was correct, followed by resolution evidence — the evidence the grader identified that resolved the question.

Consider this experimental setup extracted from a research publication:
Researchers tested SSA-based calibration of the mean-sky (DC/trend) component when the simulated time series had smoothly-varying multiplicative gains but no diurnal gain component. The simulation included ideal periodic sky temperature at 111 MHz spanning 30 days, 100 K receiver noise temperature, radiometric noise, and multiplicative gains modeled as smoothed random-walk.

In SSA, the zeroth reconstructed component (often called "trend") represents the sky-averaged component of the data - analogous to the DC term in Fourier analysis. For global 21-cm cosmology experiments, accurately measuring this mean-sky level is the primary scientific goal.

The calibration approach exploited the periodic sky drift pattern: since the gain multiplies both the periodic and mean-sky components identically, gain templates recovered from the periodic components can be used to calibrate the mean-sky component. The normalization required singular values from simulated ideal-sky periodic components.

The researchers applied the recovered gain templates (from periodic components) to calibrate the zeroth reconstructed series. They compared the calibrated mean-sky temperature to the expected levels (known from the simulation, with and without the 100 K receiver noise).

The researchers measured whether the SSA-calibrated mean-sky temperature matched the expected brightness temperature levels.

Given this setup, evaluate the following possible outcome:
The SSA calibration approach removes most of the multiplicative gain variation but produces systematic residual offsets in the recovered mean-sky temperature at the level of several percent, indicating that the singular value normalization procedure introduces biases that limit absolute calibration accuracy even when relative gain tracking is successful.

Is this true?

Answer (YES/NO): NO